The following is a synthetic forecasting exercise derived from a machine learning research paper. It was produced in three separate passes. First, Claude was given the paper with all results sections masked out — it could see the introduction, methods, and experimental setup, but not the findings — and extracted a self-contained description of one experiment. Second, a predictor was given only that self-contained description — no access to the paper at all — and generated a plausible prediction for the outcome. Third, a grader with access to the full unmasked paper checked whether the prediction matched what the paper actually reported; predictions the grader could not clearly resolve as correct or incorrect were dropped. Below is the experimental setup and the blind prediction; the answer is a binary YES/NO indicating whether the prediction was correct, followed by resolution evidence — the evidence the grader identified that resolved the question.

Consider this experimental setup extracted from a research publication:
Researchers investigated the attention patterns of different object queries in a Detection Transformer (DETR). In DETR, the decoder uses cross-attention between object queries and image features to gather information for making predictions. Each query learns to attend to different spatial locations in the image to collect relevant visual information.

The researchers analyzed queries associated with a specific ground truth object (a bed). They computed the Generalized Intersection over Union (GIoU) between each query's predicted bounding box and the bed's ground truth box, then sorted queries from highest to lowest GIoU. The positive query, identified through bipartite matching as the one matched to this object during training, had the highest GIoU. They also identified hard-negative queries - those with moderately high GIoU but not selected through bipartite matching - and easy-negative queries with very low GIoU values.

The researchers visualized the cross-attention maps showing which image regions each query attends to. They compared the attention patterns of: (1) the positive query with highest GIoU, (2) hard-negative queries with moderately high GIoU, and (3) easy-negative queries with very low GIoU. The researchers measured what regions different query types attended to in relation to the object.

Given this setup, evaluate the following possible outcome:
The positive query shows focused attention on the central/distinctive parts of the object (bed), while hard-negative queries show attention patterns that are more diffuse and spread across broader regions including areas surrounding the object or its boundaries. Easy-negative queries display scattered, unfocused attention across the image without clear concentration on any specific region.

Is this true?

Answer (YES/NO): NO